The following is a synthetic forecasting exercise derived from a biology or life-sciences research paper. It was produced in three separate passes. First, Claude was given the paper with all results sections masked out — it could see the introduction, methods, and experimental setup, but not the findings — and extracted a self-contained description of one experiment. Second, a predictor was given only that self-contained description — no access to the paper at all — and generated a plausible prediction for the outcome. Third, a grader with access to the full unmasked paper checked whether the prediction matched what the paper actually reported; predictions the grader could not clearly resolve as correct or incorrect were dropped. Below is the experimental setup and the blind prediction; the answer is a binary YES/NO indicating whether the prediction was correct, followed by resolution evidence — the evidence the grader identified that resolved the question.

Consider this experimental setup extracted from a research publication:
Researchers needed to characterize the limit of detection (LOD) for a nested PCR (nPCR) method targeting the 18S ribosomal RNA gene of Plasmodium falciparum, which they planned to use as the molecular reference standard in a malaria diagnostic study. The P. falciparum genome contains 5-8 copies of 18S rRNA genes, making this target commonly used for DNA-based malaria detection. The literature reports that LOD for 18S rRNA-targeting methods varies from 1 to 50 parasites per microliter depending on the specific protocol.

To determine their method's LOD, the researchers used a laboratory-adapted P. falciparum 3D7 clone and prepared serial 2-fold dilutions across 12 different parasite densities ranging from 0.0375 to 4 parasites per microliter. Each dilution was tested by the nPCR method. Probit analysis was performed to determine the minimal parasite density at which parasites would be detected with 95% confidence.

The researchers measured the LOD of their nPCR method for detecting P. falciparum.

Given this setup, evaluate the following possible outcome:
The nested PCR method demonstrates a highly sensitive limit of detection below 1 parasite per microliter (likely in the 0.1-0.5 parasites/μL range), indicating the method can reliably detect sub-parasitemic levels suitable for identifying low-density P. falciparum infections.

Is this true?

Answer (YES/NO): NO